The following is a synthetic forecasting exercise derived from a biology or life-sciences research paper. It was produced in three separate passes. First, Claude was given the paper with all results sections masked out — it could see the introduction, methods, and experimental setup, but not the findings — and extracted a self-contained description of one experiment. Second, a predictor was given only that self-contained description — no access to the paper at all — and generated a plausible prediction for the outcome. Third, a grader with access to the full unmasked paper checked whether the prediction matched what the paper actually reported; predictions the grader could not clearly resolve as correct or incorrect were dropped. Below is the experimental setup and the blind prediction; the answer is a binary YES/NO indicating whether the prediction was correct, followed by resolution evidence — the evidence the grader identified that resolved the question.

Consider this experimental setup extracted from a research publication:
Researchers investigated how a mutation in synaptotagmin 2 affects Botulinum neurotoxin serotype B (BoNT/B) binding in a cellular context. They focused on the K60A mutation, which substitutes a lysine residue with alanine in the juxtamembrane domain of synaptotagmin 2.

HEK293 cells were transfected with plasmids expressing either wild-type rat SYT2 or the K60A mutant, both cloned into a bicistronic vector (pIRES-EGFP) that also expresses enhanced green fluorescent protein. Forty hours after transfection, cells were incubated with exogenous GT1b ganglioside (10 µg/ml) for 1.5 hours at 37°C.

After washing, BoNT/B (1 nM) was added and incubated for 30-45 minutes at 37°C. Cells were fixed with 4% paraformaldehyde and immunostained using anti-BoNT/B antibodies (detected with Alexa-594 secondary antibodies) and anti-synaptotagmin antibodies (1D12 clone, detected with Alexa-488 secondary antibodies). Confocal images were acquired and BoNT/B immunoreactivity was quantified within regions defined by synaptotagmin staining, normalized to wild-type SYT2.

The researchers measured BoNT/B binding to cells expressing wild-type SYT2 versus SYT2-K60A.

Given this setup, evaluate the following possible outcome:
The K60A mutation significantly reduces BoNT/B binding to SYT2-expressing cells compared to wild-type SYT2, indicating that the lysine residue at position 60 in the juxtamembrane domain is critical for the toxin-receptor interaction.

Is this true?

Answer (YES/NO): YES